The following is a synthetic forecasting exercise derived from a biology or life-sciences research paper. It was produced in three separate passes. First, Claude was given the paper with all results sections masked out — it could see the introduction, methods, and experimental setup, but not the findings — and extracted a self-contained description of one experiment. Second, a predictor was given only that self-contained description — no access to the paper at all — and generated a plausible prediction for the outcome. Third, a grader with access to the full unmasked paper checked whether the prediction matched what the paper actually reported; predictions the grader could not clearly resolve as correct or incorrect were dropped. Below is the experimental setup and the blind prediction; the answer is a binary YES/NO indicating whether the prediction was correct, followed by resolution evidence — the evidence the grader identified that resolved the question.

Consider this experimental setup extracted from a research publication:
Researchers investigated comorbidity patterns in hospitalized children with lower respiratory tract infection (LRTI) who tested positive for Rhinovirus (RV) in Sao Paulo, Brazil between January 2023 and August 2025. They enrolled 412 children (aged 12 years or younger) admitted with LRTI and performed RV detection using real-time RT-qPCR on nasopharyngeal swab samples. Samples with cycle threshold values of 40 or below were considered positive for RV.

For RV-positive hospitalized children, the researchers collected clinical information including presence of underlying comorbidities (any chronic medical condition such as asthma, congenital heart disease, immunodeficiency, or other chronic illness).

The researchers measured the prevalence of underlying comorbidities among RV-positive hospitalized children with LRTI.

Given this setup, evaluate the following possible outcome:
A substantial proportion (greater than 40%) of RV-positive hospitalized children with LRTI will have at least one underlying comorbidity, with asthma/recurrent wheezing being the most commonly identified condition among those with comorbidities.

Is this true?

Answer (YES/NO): NO